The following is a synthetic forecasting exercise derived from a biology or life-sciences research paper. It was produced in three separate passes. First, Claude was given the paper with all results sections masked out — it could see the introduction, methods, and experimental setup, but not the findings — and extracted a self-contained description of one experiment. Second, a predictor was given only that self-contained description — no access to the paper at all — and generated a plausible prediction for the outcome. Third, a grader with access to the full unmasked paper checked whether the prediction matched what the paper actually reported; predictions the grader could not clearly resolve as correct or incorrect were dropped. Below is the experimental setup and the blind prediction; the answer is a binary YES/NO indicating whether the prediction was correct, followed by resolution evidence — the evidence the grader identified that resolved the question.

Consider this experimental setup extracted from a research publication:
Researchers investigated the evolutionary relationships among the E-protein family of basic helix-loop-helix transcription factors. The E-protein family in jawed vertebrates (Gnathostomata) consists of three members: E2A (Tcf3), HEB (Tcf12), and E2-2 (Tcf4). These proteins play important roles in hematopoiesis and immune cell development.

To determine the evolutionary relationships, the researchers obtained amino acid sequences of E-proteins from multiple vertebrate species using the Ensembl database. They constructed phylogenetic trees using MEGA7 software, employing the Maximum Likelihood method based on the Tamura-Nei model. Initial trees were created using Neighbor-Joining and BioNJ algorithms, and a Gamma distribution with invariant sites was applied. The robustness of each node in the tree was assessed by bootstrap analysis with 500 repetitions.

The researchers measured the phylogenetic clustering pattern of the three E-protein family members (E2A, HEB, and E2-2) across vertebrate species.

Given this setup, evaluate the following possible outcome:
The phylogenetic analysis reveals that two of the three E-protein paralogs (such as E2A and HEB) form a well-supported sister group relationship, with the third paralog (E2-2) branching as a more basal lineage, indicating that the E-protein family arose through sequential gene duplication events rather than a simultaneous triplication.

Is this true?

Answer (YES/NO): NO